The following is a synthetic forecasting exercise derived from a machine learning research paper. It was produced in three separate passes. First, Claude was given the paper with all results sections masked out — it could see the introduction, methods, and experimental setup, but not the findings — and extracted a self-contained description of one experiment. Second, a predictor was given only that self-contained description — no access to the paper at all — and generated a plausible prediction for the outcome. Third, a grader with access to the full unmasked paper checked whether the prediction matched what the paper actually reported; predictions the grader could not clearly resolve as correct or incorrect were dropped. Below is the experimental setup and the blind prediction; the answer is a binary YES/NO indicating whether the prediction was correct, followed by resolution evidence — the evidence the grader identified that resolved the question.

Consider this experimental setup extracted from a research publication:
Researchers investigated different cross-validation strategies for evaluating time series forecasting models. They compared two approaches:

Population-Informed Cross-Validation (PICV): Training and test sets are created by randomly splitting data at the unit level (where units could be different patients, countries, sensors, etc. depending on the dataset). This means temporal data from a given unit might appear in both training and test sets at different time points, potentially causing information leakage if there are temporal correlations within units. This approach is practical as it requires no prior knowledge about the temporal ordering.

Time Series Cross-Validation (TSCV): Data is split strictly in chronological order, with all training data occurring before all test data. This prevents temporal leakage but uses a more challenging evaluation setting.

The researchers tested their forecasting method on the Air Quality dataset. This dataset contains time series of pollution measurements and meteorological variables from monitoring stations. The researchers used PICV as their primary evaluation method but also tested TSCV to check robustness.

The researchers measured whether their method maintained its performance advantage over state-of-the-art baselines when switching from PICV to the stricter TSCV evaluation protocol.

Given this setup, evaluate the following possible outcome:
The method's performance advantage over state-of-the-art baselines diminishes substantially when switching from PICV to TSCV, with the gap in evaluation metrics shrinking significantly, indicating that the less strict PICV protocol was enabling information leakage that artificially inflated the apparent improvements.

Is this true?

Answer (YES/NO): NO